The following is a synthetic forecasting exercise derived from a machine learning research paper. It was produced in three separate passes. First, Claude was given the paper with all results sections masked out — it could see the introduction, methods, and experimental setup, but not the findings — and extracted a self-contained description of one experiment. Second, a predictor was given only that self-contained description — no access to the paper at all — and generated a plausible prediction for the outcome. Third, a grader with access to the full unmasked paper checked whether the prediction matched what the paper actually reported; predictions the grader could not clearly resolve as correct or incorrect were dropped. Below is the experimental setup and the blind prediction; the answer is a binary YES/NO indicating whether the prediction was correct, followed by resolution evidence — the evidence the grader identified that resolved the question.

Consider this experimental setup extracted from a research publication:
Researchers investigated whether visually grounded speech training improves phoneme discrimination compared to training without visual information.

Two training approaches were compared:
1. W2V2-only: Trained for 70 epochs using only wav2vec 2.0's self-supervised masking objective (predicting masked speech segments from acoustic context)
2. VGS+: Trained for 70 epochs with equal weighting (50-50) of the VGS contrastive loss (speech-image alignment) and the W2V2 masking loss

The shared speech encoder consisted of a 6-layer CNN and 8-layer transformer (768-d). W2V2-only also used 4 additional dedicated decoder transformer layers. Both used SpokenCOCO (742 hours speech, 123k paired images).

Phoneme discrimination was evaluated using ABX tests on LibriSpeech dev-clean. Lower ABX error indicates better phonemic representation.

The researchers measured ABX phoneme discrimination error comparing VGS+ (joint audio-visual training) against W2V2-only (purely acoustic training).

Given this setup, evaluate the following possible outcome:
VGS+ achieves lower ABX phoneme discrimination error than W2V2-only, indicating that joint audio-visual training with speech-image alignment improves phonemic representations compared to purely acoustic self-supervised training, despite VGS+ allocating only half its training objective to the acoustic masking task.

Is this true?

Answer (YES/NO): YES